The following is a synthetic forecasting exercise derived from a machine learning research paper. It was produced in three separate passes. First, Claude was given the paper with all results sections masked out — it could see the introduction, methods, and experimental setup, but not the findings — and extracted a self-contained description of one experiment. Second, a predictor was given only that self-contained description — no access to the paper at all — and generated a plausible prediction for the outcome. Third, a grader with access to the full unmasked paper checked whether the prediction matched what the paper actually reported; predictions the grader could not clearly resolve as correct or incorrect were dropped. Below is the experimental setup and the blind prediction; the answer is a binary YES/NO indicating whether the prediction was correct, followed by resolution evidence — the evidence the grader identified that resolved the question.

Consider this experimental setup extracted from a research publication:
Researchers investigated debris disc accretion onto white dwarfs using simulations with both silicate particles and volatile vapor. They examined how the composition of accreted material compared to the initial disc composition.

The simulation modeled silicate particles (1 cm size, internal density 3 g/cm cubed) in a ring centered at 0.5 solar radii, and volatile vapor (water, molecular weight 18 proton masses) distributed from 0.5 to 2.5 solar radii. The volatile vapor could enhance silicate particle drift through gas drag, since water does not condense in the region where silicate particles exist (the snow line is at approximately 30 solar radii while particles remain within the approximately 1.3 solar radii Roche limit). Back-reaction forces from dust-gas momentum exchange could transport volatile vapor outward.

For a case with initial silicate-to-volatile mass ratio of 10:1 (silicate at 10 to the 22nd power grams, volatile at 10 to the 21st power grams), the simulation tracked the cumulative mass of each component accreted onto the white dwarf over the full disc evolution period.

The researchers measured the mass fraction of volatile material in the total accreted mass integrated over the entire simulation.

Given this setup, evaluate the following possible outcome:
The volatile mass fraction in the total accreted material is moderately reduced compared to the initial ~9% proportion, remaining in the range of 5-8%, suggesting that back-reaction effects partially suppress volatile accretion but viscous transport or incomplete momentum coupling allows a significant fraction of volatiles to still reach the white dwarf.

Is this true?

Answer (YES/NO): NO